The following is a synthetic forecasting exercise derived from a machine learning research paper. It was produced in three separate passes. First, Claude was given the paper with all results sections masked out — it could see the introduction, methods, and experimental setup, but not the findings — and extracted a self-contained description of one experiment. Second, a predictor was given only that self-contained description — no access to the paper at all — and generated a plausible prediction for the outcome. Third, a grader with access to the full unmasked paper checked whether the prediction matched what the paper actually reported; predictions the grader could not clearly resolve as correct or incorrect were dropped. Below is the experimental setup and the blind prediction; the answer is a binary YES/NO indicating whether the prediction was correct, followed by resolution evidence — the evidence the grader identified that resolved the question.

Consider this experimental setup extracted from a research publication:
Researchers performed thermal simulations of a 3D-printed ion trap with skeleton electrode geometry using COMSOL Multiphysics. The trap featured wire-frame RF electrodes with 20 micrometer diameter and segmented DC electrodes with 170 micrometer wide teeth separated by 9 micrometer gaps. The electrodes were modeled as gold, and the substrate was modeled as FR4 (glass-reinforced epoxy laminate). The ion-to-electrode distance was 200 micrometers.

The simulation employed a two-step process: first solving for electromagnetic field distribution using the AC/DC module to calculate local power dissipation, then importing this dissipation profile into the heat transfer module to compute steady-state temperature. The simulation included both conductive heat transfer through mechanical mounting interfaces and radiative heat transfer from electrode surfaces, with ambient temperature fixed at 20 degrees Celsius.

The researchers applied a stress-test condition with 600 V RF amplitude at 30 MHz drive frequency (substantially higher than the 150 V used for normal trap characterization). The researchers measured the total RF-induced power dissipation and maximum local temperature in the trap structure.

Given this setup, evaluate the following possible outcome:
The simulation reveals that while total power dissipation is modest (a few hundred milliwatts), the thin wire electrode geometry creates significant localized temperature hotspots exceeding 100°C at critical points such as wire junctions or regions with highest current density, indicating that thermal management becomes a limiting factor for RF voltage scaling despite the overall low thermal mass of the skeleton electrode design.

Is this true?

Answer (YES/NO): NO